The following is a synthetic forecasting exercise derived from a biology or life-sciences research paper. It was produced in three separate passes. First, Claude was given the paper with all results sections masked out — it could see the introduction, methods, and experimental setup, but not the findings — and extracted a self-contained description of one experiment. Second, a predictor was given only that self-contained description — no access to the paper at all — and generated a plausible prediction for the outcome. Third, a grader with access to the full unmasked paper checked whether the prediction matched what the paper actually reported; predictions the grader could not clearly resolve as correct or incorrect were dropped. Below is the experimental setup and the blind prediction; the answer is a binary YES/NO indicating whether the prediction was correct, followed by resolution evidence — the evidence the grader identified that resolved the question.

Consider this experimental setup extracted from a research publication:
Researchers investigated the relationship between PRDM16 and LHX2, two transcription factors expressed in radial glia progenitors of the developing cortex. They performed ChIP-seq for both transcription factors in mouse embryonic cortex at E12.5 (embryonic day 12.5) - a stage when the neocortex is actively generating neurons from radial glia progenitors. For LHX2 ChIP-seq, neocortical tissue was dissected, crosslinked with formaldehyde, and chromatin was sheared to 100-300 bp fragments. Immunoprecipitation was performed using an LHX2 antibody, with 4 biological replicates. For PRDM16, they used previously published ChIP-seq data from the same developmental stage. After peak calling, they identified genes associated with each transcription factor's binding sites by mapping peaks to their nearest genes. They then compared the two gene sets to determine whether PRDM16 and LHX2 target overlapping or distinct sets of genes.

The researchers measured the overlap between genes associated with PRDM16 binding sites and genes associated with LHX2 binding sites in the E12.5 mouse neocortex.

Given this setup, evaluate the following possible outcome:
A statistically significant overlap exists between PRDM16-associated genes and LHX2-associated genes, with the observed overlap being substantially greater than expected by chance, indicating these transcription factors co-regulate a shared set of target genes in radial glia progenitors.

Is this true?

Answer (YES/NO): YES